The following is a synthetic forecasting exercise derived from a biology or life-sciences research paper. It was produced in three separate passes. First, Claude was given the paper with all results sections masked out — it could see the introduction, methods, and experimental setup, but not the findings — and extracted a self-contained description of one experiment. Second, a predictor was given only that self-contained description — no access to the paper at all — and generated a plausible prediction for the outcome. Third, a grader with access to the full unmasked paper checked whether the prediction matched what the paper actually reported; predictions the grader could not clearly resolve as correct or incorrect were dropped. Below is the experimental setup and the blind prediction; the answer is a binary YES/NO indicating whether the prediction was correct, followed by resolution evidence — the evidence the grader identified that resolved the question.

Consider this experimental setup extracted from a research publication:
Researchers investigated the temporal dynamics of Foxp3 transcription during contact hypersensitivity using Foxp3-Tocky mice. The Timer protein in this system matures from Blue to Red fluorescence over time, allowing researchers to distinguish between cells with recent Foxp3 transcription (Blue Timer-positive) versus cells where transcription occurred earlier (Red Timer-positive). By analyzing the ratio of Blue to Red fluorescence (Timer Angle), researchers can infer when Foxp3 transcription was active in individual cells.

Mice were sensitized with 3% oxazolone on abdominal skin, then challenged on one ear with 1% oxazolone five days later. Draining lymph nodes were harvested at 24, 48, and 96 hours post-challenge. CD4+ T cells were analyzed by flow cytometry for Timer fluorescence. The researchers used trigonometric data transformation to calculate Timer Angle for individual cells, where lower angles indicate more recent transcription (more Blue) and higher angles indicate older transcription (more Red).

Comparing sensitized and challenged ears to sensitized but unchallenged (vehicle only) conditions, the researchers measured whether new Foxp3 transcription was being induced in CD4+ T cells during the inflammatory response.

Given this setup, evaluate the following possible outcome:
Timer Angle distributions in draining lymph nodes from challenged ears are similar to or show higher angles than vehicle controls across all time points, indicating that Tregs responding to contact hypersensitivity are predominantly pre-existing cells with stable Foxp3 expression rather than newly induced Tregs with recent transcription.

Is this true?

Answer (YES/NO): NO